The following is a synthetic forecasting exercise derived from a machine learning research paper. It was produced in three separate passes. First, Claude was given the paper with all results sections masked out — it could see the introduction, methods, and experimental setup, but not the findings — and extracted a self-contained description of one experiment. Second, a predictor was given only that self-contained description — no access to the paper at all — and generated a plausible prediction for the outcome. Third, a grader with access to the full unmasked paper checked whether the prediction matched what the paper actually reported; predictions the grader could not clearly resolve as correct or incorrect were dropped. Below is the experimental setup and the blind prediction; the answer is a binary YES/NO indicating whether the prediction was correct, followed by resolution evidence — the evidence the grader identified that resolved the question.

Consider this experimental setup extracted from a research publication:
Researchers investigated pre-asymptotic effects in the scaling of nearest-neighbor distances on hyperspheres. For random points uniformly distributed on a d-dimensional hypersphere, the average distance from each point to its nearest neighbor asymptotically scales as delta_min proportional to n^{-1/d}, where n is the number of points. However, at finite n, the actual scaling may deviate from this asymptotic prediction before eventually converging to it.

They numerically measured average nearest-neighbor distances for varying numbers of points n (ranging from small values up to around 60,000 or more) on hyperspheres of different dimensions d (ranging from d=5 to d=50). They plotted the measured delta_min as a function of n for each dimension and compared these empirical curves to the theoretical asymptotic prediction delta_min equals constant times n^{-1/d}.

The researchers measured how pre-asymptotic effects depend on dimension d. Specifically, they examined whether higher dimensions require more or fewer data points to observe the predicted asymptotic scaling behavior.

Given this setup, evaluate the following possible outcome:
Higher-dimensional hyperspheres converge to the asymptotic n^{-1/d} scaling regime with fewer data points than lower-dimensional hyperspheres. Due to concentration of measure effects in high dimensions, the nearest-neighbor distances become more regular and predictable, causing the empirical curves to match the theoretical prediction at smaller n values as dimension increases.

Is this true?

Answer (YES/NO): NO